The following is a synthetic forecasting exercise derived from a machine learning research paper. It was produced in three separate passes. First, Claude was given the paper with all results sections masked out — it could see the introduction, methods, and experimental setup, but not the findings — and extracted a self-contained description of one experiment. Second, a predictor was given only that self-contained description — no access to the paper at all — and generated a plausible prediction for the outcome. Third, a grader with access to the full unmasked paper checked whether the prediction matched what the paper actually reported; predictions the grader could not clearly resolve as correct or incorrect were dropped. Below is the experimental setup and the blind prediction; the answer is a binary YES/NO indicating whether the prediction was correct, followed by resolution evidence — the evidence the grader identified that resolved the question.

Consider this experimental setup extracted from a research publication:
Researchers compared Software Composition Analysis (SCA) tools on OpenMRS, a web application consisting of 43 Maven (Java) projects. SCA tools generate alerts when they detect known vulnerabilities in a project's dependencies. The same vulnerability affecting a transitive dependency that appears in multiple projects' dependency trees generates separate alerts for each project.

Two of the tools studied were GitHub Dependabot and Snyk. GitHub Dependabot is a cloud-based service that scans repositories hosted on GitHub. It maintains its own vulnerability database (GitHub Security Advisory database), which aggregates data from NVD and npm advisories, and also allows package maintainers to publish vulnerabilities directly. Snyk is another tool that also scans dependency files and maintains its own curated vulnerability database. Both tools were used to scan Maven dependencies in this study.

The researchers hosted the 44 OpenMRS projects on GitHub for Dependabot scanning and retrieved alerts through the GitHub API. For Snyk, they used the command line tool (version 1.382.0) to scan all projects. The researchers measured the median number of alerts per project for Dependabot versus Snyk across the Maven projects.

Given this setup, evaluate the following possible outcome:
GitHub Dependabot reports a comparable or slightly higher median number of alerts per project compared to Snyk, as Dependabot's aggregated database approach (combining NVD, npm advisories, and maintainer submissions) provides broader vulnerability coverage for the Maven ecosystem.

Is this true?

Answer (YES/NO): NO